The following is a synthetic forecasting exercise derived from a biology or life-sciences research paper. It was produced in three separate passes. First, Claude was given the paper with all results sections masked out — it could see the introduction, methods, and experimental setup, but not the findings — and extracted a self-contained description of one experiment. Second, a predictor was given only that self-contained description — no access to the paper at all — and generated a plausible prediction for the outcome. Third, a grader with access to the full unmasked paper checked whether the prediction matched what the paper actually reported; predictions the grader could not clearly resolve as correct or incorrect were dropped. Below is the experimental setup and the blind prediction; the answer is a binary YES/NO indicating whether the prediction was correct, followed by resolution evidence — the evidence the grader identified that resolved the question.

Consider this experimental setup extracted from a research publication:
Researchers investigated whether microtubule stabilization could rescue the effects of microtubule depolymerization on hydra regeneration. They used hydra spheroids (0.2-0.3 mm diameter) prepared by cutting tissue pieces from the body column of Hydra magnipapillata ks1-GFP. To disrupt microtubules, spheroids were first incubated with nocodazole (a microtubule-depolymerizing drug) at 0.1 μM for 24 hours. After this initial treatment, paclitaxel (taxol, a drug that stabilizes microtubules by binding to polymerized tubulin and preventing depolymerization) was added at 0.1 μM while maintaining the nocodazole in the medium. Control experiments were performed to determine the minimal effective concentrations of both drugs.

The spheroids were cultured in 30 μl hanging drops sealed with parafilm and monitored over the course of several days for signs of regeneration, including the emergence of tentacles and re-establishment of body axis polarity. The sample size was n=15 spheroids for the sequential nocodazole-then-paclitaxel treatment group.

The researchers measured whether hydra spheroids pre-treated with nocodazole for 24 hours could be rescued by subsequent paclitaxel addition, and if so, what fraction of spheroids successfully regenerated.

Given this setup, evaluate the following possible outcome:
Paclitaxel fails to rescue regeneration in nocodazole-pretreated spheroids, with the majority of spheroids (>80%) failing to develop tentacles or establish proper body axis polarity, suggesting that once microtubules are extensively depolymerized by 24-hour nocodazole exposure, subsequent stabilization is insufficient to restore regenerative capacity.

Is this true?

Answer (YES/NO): NO